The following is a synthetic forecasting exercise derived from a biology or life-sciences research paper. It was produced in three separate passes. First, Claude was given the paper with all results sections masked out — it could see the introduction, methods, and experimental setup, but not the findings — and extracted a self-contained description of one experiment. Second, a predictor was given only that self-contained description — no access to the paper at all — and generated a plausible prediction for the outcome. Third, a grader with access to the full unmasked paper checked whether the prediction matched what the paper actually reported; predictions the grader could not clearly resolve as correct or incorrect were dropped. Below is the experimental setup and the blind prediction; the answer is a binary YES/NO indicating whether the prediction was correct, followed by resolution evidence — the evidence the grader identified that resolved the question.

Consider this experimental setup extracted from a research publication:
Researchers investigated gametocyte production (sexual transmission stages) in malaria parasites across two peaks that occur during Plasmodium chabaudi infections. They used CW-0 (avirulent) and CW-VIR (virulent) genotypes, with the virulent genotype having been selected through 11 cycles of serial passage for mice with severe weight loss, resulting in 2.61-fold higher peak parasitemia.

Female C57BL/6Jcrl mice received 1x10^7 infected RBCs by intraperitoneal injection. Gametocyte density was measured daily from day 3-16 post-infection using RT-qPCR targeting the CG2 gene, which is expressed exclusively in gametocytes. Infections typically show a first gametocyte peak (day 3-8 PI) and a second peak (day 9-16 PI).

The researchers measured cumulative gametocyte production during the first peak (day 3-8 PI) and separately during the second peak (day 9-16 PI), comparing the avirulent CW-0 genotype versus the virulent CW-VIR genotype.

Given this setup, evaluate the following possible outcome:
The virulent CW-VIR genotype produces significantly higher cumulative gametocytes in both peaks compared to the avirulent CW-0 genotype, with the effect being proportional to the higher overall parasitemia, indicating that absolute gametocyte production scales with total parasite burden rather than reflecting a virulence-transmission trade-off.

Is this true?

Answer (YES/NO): NO